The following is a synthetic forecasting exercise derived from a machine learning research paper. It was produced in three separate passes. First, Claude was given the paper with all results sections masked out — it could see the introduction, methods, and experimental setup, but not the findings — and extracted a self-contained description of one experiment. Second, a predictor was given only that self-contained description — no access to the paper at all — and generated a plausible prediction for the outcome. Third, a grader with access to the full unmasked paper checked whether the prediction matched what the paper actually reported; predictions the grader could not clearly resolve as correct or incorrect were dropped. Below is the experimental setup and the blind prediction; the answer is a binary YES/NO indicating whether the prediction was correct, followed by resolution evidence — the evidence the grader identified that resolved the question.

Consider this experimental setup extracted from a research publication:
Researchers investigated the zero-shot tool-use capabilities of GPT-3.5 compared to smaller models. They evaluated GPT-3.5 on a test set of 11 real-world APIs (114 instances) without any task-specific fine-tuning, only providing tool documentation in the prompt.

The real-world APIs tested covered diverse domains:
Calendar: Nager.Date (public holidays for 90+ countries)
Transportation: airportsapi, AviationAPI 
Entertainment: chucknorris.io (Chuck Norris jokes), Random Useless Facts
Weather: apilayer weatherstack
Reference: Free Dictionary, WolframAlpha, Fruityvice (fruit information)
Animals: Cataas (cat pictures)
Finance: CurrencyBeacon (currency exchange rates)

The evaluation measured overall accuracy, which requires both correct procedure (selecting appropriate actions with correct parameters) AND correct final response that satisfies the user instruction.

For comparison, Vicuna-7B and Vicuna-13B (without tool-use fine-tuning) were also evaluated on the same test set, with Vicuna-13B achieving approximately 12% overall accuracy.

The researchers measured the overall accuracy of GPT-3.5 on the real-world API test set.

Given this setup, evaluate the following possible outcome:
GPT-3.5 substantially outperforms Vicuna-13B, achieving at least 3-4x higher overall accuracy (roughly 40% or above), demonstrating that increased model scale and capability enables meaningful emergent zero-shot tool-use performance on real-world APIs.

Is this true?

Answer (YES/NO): YES